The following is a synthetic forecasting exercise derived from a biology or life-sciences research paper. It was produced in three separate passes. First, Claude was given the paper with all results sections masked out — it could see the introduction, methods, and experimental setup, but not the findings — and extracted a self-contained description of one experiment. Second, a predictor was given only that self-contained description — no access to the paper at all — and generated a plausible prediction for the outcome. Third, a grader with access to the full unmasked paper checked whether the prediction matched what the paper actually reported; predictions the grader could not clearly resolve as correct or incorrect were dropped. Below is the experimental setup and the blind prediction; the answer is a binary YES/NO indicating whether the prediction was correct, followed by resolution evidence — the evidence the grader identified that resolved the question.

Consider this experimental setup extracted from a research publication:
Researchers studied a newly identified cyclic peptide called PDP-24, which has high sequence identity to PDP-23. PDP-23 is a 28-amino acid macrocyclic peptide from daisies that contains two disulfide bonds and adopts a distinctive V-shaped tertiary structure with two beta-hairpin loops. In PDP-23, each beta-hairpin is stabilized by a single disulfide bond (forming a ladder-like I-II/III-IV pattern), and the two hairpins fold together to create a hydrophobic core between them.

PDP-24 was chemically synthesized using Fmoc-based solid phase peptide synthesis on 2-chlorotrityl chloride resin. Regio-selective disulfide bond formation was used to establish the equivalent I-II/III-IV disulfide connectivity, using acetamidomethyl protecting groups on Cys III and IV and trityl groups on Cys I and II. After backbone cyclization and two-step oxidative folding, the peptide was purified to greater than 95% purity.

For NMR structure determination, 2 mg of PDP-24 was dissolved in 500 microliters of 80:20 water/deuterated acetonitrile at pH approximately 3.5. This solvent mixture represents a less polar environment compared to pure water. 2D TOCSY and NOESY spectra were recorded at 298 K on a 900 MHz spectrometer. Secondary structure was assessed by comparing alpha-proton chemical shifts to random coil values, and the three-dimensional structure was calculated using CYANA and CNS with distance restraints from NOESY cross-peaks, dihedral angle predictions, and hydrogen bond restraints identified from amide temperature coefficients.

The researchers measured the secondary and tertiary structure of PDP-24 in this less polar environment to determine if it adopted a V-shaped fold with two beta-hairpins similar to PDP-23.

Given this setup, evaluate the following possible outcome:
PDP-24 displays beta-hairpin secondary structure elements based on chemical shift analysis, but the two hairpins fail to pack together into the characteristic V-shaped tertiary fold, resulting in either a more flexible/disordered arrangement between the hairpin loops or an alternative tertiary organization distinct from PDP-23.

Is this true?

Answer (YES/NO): NO